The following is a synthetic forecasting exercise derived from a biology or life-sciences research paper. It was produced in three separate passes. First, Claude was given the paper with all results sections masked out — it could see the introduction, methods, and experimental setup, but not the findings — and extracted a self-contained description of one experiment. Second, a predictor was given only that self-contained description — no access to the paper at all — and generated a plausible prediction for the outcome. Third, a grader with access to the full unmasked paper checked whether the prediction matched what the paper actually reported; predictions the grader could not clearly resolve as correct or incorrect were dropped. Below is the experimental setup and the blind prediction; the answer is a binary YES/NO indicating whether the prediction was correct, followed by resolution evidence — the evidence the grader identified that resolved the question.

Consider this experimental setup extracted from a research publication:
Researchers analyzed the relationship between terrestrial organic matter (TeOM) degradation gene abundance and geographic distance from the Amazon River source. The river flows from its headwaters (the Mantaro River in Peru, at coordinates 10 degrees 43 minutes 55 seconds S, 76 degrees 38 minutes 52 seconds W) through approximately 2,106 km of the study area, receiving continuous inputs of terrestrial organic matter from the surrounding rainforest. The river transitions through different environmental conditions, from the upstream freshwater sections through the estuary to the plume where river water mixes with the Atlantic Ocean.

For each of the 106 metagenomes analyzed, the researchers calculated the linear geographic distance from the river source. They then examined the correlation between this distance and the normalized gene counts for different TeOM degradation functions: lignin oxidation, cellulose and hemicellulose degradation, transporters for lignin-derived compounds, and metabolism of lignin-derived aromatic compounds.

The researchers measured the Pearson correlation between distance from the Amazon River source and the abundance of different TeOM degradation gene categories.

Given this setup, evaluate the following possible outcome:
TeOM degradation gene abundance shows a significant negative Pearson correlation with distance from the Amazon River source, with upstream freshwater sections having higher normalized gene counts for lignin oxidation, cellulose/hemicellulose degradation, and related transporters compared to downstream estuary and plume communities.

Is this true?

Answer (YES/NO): NO